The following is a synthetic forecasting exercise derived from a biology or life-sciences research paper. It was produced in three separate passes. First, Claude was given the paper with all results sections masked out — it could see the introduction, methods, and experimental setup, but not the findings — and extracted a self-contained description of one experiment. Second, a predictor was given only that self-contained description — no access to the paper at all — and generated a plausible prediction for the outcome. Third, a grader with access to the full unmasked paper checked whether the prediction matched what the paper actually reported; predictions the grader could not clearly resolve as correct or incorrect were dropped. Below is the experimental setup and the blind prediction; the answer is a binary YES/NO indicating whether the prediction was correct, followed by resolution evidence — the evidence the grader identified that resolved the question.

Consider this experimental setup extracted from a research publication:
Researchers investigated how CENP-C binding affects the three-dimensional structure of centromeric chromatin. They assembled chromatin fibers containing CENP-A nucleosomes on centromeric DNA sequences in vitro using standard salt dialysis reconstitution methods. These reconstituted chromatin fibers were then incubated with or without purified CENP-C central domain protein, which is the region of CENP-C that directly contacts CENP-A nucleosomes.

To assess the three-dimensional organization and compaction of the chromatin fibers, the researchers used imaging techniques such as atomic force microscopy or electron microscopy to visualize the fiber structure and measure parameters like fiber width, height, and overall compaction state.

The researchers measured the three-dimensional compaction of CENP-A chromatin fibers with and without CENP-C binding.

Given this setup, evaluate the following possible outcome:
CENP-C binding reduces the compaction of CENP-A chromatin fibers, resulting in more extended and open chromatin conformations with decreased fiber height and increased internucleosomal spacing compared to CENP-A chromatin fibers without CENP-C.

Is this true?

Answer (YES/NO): NO